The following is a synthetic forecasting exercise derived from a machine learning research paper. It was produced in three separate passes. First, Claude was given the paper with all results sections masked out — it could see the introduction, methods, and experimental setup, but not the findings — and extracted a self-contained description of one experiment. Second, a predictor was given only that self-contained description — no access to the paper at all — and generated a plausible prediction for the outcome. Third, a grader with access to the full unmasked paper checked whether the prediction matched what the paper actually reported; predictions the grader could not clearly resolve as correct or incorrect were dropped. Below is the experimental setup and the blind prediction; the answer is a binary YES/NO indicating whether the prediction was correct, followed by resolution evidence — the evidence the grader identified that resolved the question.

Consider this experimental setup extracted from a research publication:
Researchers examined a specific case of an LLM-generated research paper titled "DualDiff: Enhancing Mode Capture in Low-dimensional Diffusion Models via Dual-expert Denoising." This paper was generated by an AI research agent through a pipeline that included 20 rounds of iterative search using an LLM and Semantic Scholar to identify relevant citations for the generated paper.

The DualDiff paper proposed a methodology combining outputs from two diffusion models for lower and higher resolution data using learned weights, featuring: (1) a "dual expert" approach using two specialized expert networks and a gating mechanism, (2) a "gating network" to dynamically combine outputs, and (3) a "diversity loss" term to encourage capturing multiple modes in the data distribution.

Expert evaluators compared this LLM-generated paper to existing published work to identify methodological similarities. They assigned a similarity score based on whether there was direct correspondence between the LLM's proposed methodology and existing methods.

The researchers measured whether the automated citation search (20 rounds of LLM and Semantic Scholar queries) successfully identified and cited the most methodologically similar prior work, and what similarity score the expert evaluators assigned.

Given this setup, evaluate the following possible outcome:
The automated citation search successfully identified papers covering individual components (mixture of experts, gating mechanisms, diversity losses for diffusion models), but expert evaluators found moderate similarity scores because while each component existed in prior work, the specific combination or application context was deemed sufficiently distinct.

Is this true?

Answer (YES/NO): NO